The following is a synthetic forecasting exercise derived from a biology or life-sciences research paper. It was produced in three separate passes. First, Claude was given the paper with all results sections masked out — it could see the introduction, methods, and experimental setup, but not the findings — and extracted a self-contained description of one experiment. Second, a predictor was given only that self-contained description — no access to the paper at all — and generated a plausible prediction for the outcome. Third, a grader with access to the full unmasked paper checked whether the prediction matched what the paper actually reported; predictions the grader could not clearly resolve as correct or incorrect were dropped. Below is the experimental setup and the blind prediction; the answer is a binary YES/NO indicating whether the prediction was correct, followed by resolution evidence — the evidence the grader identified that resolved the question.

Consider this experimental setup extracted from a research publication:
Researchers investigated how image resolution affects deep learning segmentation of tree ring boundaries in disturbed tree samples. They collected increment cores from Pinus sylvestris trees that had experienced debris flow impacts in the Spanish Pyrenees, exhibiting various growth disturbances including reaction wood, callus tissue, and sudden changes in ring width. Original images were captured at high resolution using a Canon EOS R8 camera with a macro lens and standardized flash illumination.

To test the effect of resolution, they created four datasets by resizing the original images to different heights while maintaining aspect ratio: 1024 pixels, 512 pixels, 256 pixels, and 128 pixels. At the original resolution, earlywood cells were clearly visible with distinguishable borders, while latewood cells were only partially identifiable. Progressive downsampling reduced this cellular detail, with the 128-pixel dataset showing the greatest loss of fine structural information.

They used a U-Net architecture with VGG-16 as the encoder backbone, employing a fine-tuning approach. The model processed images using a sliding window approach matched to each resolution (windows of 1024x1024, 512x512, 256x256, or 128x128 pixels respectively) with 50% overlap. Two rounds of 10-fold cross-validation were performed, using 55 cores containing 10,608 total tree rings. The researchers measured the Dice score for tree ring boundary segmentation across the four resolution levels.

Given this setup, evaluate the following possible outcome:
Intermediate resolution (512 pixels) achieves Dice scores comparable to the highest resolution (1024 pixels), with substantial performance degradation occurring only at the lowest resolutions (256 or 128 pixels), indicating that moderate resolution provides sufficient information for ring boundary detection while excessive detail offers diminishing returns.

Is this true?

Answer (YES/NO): NO